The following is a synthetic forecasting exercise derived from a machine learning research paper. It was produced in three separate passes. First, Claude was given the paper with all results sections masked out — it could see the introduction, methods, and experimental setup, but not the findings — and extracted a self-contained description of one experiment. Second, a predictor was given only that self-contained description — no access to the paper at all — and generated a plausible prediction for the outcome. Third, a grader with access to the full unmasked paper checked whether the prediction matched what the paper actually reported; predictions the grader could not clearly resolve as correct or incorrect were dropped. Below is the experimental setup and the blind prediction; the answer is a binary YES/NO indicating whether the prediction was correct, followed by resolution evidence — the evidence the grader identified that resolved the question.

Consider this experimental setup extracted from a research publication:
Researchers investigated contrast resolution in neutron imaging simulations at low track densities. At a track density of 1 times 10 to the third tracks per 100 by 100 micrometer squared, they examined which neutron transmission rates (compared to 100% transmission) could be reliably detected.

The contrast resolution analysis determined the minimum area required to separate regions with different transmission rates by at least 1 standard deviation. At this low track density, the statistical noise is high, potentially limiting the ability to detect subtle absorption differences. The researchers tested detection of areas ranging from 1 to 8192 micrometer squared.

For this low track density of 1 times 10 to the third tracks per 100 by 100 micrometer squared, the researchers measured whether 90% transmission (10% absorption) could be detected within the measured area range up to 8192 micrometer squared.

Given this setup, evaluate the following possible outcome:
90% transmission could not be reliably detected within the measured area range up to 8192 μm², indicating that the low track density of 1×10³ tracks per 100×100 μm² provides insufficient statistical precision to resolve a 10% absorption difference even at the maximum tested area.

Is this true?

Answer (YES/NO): NO